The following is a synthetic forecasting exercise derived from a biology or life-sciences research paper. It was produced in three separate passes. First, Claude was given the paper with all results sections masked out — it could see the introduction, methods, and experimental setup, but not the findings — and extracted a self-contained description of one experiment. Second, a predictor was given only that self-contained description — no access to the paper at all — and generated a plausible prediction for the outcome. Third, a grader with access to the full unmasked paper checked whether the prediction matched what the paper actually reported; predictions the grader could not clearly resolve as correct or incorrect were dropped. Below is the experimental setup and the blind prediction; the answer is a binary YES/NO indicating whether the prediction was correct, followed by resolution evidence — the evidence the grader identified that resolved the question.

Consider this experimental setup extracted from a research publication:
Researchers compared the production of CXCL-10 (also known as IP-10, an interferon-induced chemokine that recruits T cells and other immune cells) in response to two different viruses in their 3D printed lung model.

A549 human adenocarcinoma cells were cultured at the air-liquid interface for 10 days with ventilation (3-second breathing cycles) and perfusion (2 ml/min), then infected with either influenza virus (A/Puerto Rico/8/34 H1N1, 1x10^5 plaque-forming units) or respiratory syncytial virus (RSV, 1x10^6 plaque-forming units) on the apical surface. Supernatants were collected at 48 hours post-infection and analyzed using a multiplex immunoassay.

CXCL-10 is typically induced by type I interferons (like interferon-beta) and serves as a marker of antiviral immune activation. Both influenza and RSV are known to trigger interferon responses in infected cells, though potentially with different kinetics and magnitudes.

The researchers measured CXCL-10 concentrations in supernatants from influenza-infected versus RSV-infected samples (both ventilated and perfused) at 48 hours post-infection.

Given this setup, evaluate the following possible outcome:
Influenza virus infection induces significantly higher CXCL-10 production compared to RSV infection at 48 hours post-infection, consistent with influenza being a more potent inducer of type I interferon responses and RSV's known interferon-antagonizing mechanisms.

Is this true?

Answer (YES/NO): YES